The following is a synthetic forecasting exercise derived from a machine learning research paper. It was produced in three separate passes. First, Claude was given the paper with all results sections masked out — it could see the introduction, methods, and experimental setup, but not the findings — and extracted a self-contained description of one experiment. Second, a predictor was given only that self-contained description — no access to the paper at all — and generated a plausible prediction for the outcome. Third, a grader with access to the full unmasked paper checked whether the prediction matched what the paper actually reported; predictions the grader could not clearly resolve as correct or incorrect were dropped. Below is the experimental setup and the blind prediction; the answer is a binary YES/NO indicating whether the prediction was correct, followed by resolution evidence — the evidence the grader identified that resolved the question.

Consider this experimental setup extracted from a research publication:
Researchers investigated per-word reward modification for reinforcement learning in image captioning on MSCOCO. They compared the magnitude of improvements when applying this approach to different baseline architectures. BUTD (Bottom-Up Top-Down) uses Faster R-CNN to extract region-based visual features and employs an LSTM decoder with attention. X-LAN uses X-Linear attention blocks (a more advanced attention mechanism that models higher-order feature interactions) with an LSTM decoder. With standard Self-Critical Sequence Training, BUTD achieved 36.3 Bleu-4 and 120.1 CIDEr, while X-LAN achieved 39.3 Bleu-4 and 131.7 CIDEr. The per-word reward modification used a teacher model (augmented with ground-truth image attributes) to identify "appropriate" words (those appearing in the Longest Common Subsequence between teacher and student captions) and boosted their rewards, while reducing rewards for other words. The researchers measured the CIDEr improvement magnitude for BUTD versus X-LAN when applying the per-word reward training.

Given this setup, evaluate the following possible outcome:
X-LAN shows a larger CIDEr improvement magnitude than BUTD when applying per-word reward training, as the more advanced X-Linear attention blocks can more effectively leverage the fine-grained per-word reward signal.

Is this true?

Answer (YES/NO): NO